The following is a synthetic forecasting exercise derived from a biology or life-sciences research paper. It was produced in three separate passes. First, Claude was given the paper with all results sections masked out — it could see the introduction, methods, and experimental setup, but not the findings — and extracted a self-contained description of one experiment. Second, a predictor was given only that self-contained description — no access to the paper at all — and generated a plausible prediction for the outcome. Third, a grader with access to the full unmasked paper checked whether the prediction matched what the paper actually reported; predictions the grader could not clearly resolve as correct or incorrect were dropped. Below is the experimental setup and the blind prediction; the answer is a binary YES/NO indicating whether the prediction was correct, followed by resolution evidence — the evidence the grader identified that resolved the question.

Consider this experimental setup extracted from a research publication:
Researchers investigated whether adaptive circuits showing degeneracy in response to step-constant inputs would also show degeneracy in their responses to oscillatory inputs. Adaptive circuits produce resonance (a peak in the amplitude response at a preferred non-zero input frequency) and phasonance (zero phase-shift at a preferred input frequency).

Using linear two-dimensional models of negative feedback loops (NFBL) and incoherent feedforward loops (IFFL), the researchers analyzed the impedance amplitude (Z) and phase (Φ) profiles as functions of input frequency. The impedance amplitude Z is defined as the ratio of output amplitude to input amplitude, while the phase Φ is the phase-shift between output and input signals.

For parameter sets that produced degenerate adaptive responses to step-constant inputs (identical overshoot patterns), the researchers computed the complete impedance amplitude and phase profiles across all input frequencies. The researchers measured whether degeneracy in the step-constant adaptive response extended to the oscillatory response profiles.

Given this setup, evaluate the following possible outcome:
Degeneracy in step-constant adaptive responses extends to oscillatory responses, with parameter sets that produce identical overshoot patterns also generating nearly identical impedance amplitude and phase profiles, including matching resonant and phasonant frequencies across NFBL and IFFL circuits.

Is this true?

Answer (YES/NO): YES